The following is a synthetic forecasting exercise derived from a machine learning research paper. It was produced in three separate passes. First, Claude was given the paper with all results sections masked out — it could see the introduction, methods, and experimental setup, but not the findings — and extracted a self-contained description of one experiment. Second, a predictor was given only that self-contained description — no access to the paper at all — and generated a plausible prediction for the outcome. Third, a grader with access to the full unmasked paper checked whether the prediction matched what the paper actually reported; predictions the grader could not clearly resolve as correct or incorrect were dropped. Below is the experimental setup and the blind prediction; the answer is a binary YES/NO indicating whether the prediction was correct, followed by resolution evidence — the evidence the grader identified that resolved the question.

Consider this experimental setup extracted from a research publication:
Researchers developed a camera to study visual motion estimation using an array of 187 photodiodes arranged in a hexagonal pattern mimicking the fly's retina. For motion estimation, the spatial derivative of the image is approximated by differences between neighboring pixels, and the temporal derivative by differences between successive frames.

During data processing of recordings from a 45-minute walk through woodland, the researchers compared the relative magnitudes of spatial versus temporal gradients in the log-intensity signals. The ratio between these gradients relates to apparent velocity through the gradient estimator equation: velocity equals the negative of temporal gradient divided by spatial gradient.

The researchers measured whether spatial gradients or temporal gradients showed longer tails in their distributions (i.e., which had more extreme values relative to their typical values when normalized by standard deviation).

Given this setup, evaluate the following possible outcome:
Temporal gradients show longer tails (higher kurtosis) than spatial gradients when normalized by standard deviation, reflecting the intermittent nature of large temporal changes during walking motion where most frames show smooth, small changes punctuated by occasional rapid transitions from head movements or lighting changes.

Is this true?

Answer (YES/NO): YES